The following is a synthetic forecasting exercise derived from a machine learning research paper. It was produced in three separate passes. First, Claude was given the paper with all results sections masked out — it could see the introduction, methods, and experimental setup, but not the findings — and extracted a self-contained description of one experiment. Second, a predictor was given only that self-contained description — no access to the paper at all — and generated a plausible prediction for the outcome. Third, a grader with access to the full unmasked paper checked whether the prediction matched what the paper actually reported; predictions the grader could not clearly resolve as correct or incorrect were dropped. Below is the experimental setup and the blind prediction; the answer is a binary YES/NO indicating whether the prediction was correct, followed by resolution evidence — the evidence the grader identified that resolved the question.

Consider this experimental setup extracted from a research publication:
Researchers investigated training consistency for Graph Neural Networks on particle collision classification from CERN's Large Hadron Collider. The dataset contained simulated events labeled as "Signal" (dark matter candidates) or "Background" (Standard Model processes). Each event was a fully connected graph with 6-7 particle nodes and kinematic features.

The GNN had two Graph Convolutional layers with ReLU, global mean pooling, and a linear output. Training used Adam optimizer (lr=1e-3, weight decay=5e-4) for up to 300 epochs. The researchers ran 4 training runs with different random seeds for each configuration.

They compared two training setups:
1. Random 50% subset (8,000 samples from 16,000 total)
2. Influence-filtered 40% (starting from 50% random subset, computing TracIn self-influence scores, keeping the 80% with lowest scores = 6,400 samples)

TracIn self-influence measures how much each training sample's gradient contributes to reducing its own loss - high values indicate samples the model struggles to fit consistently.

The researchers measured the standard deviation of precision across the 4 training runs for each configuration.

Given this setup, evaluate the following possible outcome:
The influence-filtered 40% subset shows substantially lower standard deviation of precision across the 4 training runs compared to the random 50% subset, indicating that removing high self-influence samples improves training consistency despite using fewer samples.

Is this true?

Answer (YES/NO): YES